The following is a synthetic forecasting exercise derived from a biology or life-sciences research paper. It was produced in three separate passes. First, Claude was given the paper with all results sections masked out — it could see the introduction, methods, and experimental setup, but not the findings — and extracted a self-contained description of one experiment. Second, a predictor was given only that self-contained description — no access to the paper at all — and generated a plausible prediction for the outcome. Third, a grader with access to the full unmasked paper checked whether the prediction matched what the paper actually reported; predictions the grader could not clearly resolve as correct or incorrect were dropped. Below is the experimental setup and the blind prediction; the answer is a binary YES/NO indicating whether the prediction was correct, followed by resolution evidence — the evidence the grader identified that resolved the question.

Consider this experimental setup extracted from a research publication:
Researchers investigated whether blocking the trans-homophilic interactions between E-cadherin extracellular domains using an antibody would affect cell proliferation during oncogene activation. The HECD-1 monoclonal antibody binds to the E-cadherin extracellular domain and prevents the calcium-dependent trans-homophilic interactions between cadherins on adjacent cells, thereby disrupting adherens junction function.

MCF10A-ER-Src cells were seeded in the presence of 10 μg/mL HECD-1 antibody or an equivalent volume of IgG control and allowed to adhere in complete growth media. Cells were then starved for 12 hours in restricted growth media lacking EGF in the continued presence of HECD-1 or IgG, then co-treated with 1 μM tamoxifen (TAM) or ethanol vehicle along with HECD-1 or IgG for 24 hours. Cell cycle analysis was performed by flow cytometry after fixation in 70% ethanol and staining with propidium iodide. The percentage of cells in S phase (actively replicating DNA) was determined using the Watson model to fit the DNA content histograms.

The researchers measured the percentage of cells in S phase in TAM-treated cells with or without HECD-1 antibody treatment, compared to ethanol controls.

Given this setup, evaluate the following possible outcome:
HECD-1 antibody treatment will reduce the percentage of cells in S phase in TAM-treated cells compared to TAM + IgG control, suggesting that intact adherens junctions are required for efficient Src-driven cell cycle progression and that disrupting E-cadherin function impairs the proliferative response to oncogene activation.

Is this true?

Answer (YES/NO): NO